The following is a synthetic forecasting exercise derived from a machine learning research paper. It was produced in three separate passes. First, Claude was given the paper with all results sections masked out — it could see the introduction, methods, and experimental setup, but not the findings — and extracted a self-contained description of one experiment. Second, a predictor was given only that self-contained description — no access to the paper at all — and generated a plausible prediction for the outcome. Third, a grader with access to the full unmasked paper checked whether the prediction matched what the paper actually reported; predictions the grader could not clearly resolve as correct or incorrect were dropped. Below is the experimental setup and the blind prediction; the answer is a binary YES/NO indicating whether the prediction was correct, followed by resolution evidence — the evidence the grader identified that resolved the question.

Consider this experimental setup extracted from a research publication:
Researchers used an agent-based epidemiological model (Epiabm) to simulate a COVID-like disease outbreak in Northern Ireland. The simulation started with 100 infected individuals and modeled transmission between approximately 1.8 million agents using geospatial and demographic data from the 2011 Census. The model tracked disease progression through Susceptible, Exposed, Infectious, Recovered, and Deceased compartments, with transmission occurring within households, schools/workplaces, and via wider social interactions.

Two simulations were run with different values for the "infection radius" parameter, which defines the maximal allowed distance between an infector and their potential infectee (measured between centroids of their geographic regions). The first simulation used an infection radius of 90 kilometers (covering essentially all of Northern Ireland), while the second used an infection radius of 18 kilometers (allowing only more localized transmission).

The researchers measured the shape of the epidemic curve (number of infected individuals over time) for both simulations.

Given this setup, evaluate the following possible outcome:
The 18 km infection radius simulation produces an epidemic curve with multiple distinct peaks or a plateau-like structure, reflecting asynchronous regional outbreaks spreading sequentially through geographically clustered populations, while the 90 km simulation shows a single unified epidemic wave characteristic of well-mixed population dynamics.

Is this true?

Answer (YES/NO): YES